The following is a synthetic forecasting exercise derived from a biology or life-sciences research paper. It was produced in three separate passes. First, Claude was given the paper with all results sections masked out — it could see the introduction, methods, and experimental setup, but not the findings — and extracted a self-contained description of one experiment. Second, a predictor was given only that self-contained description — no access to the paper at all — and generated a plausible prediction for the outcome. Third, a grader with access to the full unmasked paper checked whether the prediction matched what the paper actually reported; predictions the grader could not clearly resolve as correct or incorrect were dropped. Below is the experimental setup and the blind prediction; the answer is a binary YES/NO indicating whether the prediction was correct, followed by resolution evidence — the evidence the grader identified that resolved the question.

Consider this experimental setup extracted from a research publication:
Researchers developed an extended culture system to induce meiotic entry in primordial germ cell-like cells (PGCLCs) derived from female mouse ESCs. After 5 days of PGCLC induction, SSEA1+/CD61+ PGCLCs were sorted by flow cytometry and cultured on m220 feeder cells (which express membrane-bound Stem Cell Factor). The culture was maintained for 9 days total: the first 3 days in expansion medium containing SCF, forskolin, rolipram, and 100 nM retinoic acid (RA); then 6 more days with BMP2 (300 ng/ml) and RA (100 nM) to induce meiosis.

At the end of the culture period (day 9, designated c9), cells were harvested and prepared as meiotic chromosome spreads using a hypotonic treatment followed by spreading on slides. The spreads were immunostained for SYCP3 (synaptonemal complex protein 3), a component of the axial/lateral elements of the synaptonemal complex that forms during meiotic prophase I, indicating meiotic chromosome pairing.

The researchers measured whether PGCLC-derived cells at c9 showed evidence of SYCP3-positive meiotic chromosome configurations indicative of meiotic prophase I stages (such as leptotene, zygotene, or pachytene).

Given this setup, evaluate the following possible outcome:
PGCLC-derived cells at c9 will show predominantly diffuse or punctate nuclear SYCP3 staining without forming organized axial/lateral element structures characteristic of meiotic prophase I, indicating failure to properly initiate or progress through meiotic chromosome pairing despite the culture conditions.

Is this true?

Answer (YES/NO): NO